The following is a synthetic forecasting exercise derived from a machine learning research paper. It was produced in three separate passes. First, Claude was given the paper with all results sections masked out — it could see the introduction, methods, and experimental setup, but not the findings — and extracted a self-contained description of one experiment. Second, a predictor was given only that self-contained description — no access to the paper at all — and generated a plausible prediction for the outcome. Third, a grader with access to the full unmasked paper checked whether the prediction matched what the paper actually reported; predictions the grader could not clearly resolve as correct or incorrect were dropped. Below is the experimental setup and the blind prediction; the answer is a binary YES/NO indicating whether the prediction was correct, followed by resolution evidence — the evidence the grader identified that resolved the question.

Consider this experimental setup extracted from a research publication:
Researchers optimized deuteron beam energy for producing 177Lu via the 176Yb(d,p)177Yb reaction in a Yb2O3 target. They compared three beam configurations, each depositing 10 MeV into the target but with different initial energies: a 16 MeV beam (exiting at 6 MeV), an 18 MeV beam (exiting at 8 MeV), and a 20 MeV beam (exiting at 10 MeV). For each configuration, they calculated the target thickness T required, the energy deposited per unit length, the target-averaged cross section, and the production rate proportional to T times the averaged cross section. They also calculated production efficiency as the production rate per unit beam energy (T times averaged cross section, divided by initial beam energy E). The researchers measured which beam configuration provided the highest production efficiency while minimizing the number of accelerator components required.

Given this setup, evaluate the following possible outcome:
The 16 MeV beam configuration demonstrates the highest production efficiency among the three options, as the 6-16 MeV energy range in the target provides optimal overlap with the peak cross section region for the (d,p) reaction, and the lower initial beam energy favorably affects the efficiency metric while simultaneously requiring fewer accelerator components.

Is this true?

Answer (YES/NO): NO